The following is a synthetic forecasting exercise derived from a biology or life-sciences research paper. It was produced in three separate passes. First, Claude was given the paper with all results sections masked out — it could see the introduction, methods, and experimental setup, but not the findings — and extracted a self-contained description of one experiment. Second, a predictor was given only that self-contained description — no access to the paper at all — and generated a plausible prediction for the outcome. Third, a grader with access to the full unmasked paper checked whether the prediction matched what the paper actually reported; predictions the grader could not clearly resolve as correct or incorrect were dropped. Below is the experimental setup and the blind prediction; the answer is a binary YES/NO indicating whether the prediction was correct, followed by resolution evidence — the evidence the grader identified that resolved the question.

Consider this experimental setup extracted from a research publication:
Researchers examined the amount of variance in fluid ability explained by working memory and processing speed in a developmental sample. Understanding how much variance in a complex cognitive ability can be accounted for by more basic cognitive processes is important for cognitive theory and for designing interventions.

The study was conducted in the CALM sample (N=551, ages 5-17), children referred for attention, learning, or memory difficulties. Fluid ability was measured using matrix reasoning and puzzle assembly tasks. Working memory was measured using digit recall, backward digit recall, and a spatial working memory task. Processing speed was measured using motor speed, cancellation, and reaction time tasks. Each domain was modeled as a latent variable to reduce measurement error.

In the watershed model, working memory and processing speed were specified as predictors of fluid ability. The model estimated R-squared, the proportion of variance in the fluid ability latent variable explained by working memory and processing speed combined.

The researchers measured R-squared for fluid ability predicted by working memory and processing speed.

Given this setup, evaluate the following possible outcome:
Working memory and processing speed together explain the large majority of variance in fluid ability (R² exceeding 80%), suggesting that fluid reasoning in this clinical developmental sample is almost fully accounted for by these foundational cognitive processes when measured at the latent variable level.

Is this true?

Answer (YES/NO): NO